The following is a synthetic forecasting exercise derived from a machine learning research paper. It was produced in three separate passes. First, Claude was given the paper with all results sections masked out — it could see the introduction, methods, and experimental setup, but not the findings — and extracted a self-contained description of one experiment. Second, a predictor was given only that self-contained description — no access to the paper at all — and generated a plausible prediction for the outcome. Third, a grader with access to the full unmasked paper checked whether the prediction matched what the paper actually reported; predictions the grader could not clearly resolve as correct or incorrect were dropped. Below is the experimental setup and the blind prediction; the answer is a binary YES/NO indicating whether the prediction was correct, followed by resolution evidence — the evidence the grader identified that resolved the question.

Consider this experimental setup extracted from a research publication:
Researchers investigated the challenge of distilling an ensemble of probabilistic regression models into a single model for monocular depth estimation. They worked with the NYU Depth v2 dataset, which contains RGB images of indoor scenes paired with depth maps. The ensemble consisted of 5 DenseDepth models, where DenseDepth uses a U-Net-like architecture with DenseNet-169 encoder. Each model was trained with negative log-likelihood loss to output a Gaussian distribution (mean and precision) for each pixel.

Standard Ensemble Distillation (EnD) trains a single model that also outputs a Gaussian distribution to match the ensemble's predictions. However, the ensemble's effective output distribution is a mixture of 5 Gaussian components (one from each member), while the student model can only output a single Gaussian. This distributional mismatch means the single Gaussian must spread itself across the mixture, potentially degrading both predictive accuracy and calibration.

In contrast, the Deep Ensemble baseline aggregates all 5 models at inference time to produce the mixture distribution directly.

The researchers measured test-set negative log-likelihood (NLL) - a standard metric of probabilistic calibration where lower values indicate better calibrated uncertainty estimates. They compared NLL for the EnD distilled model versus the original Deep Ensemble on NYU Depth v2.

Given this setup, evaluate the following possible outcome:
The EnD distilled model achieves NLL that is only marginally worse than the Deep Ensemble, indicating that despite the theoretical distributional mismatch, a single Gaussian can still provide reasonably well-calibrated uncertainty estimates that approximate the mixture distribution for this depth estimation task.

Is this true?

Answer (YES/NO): NO